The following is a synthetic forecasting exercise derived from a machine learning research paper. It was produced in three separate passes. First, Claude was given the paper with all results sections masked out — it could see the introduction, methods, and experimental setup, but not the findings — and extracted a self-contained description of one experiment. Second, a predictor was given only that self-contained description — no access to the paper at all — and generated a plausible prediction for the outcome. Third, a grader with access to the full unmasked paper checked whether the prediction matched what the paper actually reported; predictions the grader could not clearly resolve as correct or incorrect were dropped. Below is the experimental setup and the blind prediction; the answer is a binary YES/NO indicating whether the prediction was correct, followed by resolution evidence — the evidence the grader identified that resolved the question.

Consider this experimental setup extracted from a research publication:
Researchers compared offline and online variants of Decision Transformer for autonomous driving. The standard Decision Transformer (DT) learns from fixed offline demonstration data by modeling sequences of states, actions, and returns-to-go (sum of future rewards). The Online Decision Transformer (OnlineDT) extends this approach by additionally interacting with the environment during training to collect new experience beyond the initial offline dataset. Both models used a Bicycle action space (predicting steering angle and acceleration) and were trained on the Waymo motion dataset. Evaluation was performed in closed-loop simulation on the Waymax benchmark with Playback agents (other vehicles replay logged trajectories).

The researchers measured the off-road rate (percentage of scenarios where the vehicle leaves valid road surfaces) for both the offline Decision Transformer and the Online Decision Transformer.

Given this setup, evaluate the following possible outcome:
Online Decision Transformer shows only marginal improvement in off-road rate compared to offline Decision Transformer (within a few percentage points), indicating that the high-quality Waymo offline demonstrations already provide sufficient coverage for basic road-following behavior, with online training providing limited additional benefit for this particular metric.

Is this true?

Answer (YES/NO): NO